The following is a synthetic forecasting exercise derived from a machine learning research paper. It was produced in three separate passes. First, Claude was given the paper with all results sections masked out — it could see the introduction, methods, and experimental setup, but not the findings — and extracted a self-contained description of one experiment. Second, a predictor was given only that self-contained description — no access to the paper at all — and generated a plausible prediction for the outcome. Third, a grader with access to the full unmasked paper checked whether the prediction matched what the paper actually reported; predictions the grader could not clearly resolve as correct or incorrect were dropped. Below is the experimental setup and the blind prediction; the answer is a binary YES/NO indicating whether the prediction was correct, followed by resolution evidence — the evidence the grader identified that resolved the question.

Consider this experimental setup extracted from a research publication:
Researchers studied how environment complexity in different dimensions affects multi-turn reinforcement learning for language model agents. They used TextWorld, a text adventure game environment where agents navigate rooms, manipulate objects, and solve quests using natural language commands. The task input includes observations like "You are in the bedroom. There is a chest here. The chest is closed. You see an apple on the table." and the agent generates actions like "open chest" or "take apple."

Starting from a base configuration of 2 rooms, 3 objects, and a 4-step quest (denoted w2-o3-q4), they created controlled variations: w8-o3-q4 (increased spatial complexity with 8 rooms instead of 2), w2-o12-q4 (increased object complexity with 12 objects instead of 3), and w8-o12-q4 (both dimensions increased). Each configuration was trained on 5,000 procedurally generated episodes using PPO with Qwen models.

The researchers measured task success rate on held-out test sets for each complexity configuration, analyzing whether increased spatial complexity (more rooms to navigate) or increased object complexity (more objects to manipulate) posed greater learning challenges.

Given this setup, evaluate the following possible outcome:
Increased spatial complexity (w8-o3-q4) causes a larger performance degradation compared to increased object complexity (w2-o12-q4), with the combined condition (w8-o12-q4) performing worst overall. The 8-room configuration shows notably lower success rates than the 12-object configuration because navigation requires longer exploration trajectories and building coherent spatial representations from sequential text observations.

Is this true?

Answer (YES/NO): NO